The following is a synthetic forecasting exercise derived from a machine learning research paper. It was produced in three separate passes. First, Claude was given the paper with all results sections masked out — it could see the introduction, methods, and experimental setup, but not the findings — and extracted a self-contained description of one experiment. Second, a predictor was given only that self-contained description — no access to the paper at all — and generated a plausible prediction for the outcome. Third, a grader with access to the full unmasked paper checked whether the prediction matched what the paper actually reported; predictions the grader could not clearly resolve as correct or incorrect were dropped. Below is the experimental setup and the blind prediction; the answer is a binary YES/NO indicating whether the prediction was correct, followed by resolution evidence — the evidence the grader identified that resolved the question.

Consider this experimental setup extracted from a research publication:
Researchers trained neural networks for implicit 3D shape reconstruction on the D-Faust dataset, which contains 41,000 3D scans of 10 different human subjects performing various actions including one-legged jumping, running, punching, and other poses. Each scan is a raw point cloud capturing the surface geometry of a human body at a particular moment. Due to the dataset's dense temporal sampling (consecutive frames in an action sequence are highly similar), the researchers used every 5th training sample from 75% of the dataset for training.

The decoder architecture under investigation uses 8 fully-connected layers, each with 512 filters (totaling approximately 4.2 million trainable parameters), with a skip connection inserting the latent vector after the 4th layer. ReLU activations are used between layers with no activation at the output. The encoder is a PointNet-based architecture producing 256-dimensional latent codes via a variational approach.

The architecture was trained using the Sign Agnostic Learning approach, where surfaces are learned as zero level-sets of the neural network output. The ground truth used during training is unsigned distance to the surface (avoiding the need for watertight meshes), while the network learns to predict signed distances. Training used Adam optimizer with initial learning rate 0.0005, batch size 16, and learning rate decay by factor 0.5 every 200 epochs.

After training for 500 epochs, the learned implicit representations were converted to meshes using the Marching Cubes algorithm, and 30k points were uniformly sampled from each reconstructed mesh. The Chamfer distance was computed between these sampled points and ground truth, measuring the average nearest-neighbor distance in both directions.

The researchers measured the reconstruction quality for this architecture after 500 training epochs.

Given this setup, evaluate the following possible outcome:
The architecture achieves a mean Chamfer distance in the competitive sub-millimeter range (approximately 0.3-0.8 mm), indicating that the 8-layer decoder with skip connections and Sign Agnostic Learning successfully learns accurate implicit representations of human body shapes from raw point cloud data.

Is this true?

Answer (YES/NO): NO